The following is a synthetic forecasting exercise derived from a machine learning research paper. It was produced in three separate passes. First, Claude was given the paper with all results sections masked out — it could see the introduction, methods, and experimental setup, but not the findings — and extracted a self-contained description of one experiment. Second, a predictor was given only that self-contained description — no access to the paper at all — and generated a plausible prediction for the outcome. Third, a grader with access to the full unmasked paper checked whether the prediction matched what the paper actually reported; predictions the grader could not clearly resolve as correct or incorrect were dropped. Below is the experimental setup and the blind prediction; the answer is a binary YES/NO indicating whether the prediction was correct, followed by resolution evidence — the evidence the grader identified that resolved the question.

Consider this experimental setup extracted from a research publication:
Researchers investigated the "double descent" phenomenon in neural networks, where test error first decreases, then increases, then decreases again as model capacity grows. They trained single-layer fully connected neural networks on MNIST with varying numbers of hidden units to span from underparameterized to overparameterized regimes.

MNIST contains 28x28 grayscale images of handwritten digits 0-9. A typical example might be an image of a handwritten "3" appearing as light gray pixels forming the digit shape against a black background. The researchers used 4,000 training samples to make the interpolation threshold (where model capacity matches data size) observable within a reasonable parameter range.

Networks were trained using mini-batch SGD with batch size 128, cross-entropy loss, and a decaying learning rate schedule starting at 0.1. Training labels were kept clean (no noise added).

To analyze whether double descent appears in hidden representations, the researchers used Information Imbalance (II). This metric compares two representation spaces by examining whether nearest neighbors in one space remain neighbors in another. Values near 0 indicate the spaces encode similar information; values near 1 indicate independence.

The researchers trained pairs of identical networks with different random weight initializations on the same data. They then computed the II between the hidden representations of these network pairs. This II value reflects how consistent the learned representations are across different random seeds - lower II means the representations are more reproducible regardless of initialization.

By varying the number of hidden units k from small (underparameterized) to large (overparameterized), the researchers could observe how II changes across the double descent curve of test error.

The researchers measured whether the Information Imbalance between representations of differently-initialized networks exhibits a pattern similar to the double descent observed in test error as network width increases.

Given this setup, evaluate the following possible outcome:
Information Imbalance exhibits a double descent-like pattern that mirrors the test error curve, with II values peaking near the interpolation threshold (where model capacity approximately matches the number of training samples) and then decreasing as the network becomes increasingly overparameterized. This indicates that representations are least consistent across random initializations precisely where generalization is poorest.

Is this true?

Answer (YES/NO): YES